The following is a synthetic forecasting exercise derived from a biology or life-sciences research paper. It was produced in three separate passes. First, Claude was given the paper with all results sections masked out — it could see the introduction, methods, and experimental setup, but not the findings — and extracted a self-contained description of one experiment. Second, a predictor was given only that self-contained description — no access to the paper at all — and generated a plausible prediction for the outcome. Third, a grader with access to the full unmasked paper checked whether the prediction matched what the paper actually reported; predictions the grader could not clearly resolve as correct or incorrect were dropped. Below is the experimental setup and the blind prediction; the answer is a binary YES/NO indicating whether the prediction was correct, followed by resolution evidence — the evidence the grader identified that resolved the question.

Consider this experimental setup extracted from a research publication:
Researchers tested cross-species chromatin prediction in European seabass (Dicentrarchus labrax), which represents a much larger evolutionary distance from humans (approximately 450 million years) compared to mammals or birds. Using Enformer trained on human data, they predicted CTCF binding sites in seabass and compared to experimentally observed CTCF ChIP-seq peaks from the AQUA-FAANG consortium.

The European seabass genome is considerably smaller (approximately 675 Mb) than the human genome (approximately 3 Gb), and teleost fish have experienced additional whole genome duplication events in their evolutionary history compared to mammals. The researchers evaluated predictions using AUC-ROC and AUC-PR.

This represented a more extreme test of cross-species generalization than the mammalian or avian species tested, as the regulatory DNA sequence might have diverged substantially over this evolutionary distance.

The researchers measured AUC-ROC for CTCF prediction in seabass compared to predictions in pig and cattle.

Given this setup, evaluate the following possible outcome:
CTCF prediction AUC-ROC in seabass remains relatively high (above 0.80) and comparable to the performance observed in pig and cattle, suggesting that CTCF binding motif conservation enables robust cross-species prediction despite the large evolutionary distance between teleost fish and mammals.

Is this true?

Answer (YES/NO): NO